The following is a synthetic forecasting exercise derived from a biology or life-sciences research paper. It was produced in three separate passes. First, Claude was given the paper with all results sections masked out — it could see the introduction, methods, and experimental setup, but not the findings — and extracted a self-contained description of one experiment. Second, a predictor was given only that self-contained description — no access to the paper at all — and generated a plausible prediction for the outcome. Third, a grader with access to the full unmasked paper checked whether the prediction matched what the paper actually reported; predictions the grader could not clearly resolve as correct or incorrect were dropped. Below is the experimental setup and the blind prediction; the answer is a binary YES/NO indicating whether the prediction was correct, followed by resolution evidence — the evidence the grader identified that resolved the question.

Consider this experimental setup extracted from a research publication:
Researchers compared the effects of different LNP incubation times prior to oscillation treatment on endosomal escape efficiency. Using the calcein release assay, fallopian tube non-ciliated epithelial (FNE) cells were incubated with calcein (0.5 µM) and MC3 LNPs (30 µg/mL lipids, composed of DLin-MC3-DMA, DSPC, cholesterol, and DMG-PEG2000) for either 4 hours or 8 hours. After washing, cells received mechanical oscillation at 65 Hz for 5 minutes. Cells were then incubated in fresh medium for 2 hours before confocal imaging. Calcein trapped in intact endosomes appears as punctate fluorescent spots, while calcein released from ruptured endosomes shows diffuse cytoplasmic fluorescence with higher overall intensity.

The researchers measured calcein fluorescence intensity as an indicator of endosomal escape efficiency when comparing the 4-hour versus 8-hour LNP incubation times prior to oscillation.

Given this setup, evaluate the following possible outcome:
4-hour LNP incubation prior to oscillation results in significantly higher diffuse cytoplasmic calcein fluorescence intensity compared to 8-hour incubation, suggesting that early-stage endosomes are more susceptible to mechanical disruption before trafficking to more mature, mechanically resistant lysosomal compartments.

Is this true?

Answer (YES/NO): NO